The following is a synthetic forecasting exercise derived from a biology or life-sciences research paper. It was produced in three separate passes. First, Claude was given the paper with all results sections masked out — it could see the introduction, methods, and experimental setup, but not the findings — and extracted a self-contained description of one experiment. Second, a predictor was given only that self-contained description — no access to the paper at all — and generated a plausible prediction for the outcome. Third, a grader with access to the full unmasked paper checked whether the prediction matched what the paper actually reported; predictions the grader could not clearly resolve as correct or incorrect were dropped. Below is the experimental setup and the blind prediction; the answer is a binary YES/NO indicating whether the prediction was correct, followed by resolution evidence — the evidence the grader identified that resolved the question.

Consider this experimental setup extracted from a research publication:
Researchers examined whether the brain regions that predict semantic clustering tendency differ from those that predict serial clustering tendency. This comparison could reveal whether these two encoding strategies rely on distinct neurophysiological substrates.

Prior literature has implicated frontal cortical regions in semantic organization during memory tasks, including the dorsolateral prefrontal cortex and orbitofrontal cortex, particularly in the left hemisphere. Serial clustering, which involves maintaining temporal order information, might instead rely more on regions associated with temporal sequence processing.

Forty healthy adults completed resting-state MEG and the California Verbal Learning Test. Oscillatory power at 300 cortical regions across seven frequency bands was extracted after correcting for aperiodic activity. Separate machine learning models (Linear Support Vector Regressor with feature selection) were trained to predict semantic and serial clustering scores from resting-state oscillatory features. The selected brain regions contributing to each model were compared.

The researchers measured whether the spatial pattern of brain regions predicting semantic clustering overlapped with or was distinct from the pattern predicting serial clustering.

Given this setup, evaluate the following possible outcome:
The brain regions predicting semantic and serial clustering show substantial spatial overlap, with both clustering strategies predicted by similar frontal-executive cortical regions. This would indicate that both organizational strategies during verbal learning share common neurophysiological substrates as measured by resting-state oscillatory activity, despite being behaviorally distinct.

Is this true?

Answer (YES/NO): NO